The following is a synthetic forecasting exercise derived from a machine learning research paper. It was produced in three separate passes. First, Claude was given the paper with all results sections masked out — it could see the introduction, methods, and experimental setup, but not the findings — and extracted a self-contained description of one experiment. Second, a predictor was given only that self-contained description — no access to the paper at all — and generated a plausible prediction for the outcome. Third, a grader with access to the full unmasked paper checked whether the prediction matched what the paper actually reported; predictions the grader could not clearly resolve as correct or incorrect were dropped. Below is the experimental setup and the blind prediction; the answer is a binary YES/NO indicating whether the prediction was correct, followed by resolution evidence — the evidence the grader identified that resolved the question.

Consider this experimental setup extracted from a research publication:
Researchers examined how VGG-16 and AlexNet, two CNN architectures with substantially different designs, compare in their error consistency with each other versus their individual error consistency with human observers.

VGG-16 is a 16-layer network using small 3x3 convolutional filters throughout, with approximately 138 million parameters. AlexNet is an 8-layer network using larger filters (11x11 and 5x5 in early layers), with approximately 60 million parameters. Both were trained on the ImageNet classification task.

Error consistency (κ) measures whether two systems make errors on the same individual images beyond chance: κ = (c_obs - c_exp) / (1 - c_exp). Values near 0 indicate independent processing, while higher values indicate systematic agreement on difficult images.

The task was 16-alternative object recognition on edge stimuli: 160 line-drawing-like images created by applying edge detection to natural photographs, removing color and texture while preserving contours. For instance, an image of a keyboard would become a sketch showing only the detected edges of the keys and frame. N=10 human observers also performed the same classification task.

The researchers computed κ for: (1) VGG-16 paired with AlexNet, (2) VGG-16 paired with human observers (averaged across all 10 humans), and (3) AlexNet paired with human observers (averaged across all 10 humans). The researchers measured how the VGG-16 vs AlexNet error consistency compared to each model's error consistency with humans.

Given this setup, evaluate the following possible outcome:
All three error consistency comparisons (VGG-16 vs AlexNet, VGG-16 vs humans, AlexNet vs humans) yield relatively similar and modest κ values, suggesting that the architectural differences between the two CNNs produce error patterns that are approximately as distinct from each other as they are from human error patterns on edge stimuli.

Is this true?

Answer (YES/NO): NO